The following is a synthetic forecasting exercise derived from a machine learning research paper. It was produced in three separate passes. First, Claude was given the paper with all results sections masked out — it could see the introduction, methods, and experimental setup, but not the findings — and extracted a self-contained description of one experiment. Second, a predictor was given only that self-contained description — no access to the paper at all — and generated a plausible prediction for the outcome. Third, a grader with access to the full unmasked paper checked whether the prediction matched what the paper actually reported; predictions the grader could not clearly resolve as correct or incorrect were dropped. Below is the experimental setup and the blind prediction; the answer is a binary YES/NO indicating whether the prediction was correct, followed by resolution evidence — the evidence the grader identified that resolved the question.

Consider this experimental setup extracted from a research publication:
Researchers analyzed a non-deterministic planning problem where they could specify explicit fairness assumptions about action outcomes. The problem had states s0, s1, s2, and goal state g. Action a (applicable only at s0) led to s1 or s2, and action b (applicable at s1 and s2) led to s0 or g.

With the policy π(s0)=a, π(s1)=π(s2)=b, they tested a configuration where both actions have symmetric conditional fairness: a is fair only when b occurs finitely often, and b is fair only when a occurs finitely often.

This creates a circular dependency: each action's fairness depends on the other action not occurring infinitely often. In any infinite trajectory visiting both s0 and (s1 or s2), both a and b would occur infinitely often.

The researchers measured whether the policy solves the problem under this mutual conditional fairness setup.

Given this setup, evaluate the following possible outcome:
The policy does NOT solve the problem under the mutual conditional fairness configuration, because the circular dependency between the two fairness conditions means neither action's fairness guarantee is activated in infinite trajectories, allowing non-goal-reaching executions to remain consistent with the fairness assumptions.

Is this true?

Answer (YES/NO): YES